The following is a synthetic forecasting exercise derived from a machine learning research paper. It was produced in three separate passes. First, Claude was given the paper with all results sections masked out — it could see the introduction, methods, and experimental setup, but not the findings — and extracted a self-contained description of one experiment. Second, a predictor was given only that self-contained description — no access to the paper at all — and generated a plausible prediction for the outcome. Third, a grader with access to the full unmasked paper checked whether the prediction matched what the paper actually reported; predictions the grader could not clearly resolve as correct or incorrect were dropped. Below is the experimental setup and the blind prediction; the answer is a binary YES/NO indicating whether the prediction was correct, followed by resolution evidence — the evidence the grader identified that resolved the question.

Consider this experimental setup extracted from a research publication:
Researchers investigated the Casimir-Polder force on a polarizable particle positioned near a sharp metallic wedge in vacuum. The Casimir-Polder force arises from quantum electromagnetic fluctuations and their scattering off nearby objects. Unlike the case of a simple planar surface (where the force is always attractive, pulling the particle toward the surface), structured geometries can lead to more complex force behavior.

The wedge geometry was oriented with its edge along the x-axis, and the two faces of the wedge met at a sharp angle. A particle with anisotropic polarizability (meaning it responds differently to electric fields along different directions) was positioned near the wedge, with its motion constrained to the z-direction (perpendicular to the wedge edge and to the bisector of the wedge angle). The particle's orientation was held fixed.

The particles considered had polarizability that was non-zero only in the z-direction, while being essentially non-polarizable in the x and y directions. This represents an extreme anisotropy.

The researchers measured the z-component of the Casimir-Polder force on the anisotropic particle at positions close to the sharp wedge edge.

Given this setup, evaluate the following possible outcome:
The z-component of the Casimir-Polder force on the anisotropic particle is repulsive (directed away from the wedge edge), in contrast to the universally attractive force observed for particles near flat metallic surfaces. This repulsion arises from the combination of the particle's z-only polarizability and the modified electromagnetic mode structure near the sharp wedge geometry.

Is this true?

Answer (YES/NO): YES